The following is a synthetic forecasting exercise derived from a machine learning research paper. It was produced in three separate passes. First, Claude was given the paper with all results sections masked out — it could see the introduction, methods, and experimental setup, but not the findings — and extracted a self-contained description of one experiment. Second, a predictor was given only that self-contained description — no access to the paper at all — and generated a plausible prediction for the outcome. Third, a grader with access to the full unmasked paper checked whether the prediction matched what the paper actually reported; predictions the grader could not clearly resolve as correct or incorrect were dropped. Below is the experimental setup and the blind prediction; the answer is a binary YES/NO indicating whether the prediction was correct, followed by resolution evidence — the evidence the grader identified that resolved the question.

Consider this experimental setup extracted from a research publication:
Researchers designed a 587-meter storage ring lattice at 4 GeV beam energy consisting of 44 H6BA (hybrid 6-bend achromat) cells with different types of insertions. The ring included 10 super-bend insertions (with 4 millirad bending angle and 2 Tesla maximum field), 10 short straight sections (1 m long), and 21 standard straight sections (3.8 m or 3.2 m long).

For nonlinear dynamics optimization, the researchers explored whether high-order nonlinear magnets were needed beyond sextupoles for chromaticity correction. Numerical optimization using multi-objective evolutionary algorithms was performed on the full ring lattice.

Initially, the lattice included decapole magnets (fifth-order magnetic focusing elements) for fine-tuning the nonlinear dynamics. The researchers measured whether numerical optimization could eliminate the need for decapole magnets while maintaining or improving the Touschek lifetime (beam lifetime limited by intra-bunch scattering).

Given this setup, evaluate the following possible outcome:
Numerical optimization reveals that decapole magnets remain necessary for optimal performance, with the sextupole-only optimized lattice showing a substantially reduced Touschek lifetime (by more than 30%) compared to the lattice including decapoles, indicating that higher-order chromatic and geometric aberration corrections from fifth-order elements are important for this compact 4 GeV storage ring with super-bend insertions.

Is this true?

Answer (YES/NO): NO